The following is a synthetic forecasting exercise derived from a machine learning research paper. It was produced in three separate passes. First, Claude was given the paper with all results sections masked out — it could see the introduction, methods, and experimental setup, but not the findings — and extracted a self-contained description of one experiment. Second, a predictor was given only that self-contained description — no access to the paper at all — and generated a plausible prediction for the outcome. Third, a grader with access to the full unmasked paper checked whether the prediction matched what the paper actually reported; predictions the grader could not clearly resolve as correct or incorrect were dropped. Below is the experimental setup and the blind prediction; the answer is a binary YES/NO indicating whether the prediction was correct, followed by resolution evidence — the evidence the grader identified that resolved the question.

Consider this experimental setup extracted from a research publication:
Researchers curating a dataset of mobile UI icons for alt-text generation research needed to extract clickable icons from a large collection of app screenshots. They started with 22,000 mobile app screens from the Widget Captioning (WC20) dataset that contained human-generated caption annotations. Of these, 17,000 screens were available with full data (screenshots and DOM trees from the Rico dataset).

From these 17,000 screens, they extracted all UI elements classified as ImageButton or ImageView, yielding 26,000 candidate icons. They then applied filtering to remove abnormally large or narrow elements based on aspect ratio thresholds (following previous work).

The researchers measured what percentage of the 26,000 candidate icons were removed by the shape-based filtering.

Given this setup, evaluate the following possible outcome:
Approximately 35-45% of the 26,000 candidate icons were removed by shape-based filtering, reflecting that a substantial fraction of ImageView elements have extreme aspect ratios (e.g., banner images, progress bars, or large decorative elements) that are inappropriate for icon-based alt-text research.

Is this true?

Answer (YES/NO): NO